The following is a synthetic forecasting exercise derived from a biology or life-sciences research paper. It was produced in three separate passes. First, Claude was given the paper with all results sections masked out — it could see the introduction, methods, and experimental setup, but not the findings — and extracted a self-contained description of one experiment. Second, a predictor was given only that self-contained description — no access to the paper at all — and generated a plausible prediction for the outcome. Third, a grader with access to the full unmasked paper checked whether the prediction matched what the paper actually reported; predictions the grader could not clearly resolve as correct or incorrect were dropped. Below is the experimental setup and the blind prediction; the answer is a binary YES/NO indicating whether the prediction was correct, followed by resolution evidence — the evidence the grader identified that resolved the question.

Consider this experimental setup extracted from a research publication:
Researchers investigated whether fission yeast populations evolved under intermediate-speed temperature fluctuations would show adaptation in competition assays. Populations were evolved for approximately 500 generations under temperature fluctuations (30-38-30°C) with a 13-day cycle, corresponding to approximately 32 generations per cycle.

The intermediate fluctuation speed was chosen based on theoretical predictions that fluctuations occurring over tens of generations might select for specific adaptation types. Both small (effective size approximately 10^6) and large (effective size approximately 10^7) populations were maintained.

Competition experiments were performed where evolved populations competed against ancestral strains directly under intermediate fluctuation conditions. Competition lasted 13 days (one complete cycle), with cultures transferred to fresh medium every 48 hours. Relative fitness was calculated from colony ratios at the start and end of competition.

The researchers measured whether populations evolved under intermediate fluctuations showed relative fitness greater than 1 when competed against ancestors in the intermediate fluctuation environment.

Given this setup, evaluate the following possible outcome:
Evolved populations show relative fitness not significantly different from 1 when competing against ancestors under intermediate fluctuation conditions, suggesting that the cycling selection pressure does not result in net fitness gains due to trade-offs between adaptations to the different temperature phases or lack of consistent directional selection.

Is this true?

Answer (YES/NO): YES